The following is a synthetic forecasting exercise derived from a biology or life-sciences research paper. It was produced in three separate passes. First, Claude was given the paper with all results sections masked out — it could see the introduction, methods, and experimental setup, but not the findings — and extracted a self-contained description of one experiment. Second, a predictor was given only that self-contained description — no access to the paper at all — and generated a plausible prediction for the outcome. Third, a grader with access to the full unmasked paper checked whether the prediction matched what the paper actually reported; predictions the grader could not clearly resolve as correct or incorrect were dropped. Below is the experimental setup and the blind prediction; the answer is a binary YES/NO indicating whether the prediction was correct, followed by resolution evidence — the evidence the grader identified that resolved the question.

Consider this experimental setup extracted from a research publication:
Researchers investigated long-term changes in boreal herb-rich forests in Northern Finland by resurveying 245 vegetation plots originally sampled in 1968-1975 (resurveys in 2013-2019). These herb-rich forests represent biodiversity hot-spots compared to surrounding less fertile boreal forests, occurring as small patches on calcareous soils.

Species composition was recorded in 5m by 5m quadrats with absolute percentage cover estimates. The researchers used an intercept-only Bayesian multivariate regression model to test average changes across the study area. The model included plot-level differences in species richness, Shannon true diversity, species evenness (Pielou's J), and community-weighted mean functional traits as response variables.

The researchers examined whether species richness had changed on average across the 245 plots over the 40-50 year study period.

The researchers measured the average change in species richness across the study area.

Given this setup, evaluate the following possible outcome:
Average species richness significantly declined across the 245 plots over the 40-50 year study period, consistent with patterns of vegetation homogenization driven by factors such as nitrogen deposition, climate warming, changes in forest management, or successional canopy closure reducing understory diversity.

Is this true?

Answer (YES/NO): NO